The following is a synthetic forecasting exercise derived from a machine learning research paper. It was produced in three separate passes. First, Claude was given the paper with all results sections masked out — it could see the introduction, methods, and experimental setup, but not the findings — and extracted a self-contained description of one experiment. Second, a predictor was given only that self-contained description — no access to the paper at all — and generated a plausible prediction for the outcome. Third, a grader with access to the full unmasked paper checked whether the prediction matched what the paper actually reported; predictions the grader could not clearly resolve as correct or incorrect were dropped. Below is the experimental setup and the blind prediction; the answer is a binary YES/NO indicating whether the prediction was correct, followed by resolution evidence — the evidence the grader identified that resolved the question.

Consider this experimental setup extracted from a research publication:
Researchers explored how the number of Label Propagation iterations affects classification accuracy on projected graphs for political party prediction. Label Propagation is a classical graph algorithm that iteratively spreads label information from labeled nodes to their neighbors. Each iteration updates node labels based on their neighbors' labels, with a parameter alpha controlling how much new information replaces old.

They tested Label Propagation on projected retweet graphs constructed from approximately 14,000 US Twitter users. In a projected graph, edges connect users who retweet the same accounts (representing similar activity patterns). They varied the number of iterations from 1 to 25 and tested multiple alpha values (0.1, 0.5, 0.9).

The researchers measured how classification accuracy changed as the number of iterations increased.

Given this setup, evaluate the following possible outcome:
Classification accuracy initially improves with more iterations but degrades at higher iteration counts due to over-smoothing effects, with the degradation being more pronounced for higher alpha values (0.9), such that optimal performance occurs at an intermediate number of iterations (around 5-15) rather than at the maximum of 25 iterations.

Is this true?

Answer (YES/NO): NO